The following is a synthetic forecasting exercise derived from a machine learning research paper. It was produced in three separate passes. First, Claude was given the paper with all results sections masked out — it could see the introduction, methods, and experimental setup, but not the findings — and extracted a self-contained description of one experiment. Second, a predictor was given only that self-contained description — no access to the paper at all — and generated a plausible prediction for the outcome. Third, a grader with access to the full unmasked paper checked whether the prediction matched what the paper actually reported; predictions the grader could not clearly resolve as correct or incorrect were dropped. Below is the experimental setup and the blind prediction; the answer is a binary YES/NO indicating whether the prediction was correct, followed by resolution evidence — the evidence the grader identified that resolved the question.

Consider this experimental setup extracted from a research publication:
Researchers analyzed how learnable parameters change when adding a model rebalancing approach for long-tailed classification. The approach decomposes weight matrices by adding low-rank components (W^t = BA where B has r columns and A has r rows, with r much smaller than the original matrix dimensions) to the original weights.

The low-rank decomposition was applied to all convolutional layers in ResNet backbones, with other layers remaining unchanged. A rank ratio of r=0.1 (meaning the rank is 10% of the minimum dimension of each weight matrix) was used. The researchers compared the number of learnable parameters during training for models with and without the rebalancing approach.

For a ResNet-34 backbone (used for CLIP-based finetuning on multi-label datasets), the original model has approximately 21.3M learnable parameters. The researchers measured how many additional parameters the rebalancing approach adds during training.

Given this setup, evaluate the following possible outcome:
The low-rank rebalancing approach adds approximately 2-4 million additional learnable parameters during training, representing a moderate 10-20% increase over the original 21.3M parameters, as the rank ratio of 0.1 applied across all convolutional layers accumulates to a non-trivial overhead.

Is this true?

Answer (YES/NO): NO